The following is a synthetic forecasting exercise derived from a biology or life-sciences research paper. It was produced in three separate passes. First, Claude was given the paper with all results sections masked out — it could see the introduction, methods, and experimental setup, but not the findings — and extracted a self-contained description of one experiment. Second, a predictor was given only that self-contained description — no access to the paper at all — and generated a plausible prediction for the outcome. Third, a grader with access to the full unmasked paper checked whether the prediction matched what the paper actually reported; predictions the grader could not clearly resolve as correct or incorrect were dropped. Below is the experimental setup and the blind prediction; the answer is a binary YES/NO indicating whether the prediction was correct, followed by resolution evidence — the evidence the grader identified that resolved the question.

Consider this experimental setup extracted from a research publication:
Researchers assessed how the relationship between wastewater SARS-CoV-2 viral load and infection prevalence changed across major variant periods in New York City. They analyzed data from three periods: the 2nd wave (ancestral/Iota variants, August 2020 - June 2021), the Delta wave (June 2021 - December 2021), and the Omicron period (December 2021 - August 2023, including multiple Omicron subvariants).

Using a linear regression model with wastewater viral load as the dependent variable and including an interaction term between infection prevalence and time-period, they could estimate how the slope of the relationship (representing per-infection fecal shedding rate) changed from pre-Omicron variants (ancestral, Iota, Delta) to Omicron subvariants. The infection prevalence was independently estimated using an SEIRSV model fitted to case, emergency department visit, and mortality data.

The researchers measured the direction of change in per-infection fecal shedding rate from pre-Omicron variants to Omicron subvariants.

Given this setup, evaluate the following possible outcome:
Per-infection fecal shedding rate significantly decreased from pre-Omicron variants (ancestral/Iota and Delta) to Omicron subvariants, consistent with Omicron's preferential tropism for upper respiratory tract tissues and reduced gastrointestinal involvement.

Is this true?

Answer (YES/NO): YES